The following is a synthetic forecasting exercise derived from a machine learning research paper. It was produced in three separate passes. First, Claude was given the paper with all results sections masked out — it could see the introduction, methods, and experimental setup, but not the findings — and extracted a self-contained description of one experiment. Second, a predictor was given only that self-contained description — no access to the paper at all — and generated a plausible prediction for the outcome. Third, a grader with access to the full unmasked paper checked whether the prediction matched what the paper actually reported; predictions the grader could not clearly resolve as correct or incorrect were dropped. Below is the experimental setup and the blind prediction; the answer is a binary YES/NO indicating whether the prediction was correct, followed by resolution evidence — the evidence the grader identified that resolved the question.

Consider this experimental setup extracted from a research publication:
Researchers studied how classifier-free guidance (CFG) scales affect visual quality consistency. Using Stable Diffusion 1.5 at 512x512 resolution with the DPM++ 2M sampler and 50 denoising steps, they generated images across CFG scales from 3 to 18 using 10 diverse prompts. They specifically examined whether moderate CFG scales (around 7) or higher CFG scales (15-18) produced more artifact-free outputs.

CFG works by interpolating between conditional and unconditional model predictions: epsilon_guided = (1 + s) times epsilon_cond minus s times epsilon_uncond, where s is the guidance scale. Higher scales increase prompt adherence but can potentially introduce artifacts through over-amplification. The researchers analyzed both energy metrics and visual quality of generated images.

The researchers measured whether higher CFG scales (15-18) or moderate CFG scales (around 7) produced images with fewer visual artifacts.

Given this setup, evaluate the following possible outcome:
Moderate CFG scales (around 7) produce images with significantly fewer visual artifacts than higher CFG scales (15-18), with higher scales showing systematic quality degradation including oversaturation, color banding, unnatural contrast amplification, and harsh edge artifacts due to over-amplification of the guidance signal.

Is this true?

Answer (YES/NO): NO